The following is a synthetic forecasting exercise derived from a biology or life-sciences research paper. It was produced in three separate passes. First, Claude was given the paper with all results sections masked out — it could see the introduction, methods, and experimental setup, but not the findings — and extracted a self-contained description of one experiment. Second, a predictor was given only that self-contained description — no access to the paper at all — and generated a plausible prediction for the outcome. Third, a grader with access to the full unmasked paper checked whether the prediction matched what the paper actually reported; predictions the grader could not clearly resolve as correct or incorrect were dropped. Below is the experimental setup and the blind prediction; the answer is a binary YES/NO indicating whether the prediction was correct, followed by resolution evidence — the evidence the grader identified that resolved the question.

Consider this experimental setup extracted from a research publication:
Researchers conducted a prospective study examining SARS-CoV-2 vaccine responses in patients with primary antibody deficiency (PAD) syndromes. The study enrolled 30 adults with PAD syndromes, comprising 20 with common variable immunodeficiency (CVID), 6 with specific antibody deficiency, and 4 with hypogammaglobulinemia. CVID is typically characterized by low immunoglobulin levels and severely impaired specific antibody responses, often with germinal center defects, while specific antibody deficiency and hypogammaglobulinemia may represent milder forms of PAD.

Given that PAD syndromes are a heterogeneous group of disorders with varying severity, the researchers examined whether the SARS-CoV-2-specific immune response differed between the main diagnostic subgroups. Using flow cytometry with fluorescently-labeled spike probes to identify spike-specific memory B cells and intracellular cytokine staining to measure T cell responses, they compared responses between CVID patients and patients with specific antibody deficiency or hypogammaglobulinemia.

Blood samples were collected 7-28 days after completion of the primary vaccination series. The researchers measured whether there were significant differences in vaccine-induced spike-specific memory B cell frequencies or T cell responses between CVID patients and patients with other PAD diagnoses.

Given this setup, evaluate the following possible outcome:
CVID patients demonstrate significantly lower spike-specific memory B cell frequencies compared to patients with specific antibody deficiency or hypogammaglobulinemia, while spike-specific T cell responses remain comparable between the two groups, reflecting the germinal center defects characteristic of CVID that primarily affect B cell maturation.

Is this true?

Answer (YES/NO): NO